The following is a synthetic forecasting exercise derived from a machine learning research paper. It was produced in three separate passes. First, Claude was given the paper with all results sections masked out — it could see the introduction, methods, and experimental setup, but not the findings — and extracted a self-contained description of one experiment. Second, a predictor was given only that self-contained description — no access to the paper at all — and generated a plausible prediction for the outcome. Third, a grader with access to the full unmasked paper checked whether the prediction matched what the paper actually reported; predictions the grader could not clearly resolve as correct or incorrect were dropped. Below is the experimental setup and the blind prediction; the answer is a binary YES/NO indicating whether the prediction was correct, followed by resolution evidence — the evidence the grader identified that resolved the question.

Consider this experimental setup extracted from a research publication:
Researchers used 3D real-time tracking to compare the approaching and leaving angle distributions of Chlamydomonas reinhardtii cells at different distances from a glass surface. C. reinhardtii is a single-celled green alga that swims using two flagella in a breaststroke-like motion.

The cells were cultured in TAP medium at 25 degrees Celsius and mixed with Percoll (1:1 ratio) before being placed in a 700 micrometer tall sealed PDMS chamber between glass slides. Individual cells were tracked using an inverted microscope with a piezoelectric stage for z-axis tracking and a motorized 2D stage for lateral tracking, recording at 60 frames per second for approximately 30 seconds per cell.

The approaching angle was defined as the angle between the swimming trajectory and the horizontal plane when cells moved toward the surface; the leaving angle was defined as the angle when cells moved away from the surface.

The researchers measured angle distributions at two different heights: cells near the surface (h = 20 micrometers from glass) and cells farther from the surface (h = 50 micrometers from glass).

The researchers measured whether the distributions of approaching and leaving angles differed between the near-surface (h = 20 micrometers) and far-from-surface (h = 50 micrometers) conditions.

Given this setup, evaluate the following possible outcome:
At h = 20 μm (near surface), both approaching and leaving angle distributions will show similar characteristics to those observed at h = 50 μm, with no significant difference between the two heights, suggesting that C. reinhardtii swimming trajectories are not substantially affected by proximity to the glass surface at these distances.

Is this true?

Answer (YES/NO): NO